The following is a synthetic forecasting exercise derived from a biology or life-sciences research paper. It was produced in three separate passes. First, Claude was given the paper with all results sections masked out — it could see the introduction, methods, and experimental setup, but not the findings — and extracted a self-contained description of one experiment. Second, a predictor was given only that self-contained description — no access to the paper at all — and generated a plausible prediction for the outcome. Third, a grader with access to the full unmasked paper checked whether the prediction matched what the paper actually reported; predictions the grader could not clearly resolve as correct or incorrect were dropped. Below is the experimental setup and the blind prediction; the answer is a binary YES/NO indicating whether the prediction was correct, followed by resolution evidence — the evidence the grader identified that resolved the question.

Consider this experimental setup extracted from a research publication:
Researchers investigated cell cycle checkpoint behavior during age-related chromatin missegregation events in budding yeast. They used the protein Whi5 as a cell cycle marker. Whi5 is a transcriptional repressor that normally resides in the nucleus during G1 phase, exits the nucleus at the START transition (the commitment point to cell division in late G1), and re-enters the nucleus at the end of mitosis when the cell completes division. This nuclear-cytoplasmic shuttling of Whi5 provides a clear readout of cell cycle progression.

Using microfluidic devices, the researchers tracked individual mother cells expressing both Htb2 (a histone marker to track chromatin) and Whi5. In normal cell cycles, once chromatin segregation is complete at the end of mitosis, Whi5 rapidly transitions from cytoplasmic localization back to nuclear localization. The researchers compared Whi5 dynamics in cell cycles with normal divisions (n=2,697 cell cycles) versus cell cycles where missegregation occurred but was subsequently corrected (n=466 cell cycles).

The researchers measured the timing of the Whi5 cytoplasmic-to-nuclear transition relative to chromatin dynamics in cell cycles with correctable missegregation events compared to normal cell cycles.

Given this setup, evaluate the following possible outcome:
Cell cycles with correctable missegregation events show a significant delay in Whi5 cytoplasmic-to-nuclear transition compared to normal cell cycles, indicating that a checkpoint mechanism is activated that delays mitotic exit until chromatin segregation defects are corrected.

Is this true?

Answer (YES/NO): YES